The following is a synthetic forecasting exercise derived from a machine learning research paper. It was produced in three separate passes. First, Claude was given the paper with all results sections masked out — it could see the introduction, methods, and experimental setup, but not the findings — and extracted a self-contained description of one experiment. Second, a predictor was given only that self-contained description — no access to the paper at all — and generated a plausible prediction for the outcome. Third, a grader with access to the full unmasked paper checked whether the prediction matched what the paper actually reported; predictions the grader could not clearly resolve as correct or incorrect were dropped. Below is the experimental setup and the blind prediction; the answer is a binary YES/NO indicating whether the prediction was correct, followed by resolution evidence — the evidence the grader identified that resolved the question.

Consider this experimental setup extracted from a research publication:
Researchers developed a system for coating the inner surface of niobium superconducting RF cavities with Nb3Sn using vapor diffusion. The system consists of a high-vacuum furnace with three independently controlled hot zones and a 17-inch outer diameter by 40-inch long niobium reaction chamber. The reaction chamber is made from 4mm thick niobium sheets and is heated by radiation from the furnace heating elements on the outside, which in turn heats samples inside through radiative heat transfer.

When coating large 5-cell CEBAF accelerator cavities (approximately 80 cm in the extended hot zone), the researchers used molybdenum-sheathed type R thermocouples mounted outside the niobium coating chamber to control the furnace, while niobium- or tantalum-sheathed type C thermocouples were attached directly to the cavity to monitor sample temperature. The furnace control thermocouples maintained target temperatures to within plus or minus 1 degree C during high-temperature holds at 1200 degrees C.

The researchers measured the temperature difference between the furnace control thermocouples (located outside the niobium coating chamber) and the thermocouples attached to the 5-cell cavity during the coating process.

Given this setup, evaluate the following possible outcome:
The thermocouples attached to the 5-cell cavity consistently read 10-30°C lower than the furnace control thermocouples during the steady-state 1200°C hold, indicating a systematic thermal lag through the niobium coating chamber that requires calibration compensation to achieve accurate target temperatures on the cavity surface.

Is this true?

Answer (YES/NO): NO